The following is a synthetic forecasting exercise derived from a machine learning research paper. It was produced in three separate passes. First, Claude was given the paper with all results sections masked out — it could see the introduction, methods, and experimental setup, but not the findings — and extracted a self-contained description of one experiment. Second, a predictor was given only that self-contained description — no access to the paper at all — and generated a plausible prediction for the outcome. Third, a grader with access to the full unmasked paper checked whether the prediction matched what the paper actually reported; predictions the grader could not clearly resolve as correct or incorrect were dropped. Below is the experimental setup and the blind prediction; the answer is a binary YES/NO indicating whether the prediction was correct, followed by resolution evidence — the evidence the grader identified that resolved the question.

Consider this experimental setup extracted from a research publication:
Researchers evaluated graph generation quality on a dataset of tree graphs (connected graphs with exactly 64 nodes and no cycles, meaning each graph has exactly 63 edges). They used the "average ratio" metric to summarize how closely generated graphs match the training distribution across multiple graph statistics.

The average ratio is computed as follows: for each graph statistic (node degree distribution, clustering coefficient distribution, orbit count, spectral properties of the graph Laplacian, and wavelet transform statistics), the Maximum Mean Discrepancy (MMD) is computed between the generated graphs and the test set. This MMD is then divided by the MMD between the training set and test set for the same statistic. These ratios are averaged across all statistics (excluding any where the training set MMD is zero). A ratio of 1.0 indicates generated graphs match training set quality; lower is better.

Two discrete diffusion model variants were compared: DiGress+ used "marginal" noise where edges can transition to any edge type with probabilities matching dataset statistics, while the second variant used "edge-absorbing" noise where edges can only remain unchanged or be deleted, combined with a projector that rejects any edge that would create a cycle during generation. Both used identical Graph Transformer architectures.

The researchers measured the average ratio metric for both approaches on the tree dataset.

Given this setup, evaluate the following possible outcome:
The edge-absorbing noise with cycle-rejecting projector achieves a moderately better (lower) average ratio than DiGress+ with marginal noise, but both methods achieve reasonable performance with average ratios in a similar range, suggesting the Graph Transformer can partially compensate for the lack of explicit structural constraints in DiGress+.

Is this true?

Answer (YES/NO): NO